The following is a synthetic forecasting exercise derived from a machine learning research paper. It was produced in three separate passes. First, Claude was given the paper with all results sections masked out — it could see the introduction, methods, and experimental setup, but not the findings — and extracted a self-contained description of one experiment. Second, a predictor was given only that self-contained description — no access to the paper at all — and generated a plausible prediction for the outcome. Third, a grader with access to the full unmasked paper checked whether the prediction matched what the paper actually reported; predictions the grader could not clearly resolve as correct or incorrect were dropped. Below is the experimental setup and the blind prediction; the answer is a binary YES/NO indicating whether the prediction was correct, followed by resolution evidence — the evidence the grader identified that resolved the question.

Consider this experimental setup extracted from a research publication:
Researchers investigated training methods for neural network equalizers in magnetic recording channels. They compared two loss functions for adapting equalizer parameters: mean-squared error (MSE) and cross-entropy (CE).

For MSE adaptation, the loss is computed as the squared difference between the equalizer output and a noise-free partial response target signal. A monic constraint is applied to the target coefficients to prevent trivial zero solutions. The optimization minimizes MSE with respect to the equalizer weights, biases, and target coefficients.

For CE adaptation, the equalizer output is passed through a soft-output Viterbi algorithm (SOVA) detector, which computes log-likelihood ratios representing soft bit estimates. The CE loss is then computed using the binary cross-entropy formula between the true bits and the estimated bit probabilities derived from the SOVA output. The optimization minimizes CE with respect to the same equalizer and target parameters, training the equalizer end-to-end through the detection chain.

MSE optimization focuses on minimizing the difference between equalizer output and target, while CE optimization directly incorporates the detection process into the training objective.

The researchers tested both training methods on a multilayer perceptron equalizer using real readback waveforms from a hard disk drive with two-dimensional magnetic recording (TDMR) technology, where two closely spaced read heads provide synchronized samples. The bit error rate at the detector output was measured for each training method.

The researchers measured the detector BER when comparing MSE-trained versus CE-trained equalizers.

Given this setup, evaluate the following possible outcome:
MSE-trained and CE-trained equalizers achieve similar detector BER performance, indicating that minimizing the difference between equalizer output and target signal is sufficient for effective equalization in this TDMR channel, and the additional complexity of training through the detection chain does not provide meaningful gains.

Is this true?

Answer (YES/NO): NO